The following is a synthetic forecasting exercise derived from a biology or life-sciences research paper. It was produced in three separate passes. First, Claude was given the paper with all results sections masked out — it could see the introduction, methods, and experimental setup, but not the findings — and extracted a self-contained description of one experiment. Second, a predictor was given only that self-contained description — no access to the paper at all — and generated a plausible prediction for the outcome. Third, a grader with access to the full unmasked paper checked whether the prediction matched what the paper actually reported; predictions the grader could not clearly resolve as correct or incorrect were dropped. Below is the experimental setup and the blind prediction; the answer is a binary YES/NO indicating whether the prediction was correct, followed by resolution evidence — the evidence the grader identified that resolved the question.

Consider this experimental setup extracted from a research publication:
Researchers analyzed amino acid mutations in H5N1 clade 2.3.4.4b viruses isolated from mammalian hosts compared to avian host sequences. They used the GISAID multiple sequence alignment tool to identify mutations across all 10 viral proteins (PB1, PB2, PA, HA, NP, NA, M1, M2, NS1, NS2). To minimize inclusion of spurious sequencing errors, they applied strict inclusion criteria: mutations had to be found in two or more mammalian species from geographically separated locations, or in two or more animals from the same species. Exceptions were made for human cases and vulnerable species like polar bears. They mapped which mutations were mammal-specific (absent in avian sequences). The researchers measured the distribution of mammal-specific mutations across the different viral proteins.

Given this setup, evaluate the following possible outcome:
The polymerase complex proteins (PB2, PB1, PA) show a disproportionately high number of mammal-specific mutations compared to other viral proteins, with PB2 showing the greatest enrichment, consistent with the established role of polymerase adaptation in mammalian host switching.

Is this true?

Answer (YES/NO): YES